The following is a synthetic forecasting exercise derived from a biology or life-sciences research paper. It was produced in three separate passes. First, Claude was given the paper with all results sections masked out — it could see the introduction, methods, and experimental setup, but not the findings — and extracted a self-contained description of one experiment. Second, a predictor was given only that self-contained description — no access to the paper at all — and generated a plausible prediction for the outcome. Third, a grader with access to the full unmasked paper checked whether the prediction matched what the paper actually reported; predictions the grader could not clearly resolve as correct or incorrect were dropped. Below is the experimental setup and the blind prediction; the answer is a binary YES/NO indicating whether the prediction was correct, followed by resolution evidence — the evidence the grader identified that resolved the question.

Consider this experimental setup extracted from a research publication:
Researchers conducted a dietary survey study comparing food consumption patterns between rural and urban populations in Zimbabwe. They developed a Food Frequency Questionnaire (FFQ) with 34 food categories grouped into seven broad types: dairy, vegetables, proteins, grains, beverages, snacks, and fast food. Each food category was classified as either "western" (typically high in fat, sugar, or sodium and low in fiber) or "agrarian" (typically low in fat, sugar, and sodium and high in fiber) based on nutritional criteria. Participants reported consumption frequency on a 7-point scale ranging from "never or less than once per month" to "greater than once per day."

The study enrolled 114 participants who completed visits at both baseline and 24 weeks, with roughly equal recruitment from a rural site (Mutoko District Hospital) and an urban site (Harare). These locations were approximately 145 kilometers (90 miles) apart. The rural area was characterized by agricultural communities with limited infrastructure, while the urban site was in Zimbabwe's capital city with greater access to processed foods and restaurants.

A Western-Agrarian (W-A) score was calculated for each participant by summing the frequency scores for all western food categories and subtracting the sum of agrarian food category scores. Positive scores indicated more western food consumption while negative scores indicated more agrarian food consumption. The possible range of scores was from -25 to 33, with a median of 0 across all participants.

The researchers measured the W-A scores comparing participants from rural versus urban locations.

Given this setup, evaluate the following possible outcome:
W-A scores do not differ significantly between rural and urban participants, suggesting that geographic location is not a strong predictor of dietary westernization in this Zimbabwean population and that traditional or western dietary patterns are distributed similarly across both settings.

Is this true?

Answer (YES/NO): NO